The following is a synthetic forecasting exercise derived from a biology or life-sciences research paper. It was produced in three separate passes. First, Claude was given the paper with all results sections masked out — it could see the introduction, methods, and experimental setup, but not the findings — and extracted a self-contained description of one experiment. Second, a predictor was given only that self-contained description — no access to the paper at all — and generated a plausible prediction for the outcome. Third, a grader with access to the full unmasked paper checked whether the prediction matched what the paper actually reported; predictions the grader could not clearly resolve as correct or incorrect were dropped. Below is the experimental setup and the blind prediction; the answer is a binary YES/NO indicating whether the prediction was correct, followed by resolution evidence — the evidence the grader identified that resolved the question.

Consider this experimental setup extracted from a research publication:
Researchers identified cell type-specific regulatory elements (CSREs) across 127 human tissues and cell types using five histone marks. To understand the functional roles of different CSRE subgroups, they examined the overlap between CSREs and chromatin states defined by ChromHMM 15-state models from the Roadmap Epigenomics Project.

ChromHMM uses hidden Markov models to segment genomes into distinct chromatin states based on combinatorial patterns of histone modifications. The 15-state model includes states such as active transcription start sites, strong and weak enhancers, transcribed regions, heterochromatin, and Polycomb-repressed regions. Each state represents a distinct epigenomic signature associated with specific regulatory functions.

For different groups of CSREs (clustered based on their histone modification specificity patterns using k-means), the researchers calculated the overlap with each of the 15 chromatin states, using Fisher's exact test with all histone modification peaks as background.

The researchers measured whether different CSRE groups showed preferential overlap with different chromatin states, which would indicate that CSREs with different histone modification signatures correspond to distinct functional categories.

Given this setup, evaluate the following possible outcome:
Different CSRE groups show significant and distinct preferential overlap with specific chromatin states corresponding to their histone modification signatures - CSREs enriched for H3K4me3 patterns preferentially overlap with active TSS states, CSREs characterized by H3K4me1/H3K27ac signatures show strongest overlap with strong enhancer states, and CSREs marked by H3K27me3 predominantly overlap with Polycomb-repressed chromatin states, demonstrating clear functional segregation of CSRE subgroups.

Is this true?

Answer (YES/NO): YES